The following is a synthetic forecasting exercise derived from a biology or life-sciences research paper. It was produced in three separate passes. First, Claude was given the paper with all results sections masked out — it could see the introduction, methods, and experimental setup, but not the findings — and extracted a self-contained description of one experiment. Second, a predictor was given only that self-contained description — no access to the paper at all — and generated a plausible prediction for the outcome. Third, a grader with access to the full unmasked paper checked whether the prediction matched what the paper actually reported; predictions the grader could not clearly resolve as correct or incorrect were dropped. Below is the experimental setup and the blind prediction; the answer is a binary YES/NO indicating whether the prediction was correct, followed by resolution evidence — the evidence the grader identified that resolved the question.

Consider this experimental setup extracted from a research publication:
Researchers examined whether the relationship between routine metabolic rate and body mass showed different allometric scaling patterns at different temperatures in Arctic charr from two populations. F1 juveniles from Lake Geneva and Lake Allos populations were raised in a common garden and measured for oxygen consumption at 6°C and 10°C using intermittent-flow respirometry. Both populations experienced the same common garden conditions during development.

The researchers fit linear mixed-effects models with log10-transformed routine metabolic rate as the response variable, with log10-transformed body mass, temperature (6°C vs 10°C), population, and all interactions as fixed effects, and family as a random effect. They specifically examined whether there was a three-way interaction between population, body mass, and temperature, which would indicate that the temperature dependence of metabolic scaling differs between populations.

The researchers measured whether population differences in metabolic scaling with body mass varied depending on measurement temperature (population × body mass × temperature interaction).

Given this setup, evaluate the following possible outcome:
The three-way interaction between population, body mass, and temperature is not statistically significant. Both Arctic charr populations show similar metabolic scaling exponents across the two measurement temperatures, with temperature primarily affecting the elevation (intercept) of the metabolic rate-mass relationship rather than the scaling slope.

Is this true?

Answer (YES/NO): YES